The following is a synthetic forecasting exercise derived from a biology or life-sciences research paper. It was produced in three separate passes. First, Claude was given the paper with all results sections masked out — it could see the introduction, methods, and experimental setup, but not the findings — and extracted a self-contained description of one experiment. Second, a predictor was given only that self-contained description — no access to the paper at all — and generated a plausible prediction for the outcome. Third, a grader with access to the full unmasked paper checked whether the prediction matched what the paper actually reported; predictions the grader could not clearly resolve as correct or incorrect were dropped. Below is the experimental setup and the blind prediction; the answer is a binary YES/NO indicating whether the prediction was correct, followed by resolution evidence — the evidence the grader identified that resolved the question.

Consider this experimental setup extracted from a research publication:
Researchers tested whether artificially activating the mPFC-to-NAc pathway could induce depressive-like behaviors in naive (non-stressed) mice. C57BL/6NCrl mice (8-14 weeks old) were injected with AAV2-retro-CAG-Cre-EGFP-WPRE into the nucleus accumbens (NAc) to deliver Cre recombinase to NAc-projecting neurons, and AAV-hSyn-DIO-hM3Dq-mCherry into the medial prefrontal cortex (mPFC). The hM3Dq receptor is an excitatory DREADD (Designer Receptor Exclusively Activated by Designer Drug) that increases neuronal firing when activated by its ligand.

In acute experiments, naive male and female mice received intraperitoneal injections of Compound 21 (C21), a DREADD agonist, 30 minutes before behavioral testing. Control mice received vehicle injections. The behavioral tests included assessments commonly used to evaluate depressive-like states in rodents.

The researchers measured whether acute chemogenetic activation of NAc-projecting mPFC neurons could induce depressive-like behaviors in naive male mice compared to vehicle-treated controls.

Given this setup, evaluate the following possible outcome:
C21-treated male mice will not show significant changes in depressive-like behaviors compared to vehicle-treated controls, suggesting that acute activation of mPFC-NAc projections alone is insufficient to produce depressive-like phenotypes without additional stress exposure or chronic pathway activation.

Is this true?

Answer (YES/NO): YES